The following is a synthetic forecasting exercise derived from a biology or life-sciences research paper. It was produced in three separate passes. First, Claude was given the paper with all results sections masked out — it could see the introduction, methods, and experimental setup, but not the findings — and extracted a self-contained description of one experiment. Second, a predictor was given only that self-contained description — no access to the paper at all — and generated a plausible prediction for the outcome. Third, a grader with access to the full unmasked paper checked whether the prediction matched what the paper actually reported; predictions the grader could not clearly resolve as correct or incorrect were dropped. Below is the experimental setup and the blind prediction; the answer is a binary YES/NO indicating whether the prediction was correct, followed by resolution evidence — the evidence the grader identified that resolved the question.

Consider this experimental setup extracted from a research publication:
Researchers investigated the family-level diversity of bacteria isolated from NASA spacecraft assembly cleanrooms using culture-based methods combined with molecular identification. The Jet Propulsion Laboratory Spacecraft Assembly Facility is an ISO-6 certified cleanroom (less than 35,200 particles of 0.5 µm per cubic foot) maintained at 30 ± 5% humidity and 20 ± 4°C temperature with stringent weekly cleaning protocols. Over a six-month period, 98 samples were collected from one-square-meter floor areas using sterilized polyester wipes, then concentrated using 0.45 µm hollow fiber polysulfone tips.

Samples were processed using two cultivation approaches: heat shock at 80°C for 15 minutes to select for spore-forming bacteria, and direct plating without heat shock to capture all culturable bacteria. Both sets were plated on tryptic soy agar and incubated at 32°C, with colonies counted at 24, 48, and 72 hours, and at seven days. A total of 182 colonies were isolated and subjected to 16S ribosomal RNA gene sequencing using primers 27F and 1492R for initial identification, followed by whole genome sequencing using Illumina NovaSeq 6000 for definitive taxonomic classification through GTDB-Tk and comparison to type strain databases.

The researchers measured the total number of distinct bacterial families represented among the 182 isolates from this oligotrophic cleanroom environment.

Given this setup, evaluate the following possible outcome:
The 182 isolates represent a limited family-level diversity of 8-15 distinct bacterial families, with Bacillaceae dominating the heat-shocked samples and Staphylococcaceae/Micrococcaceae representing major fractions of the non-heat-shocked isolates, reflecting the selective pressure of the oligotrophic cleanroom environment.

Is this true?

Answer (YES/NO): NO